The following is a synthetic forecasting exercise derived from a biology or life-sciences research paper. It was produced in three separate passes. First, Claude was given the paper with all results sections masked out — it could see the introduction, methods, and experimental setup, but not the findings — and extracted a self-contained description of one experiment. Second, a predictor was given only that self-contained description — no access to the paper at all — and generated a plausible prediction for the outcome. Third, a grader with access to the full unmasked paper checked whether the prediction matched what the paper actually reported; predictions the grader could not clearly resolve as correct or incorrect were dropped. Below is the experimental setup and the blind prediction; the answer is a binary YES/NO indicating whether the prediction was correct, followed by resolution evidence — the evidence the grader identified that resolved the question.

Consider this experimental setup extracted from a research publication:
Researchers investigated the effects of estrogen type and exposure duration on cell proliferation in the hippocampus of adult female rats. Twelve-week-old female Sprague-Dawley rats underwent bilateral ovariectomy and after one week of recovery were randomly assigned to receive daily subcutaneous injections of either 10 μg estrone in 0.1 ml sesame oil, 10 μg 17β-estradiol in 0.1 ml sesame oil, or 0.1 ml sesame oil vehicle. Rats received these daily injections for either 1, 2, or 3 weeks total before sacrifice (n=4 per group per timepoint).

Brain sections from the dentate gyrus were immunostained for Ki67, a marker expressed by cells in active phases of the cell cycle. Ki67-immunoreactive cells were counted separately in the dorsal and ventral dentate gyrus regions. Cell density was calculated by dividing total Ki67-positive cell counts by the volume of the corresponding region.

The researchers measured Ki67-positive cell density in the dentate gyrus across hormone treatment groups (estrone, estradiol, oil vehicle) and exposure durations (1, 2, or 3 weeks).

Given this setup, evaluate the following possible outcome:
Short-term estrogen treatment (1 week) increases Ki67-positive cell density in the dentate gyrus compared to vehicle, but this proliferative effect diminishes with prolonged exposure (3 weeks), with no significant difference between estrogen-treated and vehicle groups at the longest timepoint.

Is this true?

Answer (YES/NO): NO